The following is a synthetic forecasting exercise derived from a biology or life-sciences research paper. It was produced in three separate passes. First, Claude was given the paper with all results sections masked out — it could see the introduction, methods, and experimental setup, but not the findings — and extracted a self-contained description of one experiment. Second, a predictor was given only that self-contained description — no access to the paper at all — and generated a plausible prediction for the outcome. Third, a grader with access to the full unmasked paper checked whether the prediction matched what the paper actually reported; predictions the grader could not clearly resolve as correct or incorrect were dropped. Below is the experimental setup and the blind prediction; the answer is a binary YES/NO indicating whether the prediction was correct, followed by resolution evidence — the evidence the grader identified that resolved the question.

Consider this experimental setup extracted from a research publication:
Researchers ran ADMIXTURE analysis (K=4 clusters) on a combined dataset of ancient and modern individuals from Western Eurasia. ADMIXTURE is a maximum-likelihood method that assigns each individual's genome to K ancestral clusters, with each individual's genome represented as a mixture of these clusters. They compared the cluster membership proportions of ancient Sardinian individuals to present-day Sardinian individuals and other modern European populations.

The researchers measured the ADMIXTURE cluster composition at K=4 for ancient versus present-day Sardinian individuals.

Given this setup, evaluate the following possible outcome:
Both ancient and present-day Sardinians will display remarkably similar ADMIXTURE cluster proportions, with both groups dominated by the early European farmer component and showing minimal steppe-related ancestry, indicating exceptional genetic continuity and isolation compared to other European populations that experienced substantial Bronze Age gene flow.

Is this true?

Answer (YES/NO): NO